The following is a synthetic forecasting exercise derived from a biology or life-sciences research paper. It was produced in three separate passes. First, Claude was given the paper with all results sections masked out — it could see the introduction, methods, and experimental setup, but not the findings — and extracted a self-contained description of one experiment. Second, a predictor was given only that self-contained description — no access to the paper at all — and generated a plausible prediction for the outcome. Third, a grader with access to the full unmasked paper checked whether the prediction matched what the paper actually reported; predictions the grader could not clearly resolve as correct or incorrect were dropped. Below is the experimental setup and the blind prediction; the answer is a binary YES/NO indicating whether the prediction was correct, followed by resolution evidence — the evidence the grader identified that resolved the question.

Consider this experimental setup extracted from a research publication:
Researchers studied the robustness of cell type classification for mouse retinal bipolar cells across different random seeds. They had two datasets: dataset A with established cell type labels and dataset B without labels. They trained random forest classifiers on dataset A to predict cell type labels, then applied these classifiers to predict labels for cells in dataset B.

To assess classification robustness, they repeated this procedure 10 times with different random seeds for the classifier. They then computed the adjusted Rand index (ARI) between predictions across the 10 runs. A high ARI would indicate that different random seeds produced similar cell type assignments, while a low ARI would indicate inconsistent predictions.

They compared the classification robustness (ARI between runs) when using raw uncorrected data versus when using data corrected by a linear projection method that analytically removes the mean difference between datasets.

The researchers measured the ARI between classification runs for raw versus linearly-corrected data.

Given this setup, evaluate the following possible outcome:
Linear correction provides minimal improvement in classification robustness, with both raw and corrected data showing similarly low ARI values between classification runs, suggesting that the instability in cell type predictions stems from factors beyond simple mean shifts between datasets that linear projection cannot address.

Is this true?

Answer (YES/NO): YES